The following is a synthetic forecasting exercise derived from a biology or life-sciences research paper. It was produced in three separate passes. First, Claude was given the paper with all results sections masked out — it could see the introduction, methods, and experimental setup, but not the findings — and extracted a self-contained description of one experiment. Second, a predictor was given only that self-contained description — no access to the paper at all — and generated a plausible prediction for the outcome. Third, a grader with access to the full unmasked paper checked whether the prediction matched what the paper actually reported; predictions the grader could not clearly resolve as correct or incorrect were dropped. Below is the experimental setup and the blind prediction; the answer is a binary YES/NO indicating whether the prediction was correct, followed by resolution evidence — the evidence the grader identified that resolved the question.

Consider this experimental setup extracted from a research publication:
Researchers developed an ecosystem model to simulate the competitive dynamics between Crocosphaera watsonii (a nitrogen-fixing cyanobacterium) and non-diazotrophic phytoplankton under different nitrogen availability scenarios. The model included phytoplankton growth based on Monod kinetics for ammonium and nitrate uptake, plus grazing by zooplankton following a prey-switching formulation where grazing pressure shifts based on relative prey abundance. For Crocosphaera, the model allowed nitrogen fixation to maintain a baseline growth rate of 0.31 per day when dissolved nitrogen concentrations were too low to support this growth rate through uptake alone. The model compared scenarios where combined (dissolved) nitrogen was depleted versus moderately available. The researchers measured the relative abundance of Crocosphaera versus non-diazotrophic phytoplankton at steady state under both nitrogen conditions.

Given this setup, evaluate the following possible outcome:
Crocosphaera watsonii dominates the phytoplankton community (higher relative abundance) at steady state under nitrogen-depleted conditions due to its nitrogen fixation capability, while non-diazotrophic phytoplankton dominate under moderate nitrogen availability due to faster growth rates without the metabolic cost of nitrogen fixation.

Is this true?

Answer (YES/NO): NO